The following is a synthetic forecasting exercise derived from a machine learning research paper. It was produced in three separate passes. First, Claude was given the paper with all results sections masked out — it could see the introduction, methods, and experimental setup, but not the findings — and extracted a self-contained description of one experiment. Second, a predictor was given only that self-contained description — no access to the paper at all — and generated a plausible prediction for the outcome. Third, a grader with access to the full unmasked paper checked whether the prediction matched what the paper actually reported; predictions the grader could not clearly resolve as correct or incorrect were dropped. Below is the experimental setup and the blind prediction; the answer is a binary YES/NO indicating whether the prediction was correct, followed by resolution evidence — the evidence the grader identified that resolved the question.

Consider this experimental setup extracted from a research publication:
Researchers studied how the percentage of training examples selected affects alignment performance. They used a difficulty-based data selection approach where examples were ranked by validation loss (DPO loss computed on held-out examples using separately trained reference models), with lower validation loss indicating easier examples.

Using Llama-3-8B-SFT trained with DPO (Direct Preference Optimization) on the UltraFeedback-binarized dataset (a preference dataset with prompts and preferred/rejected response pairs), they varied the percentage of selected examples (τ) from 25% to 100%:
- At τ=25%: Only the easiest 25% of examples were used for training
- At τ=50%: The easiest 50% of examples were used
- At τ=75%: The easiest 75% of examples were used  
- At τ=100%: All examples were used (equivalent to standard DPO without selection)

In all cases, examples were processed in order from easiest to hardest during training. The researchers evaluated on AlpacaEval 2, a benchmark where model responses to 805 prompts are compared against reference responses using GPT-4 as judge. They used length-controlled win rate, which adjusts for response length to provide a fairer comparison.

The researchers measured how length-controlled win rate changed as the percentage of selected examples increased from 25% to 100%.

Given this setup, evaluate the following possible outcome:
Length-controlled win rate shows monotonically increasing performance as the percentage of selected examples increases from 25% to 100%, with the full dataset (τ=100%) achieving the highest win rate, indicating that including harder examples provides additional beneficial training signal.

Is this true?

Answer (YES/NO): NO